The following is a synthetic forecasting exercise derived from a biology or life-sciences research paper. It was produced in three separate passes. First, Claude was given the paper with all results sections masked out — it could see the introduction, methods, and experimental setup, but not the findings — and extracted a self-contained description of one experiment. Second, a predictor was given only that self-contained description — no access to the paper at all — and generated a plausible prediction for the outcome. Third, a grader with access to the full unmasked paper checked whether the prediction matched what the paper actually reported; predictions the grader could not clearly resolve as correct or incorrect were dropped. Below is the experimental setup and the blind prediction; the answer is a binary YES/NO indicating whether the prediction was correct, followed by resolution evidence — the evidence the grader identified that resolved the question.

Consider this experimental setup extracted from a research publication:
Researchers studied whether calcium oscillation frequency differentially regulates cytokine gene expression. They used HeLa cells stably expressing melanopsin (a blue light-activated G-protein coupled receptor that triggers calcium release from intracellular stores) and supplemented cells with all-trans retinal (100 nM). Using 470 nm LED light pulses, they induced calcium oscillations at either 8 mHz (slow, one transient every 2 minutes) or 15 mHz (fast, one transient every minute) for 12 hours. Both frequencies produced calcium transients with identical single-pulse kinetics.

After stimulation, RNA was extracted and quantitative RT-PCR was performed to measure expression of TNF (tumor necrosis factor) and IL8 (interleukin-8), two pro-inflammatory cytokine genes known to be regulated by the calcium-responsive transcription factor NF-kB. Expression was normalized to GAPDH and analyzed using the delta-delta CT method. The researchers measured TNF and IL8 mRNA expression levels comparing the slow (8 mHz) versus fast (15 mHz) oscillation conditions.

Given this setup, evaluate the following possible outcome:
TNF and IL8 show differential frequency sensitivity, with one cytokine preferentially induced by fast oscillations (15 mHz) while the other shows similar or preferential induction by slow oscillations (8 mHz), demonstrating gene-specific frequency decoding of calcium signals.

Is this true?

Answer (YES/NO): NO